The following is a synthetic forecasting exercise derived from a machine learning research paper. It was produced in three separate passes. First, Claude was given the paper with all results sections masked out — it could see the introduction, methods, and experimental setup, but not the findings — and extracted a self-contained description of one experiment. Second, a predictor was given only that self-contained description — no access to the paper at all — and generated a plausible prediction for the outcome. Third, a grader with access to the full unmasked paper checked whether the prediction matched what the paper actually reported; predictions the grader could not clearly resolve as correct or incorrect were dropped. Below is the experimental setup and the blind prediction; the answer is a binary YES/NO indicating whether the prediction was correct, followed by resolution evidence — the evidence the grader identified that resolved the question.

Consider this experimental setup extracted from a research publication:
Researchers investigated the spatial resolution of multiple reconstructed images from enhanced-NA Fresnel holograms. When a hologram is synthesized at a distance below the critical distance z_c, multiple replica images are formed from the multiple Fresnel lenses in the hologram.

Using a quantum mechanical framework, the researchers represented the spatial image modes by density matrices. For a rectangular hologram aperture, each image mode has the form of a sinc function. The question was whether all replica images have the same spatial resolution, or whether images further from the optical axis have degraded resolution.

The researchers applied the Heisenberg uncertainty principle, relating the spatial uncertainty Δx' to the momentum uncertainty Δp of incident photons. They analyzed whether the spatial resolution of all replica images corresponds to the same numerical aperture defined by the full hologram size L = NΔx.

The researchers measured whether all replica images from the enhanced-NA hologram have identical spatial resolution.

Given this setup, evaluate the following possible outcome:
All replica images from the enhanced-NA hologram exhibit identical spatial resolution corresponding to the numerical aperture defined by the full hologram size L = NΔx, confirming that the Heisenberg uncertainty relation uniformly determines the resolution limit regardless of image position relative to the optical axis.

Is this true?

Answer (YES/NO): YES